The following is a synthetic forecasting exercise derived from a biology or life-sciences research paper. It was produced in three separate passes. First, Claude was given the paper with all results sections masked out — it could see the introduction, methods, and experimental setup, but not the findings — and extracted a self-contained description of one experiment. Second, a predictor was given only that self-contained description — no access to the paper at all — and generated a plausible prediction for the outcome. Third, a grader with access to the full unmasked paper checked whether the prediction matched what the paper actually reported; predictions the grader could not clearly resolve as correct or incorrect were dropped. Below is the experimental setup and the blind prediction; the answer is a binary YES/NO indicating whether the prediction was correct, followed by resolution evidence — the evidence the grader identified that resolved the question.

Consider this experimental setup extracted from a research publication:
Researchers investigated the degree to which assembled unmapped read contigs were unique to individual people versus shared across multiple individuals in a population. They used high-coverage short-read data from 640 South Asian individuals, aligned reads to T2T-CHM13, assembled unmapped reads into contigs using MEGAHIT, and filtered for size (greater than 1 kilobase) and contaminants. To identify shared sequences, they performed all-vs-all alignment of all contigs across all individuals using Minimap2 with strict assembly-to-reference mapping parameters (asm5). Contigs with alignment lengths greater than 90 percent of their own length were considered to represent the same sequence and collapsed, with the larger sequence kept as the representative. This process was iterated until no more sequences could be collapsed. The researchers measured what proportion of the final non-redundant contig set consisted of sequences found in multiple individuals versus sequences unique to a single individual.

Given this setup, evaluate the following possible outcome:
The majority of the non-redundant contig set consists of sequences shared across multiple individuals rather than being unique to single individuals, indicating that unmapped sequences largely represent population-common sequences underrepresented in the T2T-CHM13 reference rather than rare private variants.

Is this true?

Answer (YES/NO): NO